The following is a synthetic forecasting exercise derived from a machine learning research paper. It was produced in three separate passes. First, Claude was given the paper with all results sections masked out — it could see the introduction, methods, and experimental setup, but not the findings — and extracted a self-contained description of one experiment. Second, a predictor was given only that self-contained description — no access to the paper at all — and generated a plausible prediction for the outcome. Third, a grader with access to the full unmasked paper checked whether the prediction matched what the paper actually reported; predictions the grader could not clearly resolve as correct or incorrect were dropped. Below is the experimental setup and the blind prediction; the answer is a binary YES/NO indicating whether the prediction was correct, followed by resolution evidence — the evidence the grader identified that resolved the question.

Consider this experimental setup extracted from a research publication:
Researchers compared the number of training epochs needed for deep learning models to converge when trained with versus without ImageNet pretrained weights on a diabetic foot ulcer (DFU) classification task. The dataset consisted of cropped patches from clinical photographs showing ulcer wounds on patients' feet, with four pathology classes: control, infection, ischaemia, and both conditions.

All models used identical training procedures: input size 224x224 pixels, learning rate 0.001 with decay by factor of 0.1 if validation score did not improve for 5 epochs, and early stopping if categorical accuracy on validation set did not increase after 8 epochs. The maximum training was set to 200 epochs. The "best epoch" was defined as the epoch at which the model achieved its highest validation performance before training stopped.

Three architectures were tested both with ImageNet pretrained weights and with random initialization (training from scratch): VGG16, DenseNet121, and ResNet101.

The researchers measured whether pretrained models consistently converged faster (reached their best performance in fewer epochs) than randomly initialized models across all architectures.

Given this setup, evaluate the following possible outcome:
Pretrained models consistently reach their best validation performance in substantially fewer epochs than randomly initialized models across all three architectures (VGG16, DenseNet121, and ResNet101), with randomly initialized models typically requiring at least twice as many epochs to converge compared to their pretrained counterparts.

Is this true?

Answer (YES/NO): NO